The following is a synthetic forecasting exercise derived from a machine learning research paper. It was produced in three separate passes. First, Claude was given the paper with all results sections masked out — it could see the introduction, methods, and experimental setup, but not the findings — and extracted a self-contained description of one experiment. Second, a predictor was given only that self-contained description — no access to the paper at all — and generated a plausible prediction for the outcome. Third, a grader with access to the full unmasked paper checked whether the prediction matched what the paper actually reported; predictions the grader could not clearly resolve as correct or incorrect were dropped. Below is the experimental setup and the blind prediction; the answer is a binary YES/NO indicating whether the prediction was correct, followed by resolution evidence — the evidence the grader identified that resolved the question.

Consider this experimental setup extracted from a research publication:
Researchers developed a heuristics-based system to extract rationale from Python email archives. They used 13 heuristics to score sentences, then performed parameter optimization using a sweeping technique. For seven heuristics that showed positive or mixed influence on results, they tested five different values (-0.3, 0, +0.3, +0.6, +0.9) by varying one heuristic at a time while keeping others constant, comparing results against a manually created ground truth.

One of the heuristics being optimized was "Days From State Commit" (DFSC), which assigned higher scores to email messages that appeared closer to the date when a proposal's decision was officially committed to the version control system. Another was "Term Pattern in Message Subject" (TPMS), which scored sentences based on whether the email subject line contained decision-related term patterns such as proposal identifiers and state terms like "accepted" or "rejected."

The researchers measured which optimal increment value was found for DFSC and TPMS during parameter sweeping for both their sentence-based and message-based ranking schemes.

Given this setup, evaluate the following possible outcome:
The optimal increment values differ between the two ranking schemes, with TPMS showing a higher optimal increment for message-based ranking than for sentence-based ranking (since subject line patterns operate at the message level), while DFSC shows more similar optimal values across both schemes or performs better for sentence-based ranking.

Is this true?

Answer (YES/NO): NO